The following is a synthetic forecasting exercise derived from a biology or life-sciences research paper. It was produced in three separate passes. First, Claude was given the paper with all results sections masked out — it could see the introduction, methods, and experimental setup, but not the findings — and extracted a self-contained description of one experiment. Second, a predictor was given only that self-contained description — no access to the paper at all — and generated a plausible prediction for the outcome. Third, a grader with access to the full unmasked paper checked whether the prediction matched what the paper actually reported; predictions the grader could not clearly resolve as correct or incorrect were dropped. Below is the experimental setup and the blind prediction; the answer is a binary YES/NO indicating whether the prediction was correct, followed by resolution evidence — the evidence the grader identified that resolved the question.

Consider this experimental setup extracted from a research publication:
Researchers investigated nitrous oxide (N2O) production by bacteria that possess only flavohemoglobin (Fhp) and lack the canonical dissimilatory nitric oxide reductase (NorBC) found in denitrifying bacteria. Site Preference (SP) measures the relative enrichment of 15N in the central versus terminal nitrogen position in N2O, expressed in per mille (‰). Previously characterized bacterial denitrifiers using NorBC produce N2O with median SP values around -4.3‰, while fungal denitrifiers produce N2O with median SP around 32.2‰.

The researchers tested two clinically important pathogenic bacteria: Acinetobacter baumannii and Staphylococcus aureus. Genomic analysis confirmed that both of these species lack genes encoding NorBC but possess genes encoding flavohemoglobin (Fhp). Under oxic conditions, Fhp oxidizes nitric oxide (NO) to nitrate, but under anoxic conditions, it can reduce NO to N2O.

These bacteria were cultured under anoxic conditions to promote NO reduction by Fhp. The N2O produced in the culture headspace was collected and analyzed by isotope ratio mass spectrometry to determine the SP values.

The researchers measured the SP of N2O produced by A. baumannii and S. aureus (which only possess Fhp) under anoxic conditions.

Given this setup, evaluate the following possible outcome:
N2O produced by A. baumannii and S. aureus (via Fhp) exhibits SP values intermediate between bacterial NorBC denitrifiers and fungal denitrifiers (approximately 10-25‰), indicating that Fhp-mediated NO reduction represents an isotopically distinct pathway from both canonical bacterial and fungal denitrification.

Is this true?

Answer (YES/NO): NO